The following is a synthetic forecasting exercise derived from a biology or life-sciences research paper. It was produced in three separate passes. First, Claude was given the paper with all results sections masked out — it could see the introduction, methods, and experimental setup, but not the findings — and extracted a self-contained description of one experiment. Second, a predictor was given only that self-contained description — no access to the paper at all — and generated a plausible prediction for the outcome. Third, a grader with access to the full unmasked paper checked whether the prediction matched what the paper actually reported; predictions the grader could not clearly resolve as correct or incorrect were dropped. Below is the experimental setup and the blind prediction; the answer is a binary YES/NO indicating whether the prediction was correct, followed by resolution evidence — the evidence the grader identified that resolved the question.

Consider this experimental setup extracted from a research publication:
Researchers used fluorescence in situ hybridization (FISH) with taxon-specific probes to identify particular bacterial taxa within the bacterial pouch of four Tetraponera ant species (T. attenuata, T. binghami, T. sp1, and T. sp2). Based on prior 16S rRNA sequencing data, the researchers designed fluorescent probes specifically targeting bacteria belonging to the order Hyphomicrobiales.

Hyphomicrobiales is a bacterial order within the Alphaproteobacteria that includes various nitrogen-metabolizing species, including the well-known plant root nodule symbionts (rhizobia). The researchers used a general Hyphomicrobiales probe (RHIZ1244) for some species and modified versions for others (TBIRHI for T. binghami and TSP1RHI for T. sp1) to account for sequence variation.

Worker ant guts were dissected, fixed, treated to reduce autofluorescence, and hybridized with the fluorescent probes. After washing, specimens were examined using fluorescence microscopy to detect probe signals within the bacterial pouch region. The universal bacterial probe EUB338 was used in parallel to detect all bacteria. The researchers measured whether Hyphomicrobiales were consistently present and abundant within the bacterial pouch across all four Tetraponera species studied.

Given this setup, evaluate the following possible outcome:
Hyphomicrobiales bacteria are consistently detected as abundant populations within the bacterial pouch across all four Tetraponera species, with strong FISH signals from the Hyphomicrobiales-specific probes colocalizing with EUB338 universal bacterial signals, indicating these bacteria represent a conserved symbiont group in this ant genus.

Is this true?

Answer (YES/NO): YES